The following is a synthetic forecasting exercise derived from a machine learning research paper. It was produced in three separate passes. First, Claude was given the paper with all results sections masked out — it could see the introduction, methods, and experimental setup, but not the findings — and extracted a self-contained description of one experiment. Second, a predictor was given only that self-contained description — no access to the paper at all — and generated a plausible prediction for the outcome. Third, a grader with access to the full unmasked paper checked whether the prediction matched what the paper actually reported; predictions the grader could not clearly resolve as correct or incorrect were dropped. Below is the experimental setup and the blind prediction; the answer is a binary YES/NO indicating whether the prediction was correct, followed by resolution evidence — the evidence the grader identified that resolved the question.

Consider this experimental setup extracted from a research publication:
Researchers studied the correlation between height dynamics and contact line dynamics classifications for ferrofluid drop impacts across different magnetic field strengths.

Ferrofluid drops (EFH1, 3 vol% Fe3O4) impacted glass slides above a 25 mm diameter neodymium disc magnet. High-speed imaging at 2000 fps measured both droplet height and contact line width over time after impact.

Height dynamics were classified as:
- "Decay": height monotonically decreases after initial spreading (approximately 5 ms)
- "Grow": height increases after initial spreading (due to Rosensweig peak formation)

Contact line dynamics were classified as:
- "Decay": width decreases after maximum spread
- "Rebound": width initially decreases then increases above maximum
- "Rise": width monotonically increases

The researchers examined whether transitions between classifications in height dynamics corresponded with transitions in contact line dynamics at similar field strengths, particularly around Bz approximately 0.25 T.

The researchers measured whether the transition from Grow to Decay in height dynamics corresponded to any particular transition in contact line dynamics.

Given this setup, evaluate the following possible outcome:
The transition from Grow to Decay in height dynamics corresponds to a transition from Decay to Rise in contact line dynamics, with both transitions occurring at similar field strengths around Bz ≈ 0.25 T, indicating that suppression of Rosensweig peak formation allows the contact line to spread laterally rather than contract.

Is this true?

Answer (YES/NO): NO